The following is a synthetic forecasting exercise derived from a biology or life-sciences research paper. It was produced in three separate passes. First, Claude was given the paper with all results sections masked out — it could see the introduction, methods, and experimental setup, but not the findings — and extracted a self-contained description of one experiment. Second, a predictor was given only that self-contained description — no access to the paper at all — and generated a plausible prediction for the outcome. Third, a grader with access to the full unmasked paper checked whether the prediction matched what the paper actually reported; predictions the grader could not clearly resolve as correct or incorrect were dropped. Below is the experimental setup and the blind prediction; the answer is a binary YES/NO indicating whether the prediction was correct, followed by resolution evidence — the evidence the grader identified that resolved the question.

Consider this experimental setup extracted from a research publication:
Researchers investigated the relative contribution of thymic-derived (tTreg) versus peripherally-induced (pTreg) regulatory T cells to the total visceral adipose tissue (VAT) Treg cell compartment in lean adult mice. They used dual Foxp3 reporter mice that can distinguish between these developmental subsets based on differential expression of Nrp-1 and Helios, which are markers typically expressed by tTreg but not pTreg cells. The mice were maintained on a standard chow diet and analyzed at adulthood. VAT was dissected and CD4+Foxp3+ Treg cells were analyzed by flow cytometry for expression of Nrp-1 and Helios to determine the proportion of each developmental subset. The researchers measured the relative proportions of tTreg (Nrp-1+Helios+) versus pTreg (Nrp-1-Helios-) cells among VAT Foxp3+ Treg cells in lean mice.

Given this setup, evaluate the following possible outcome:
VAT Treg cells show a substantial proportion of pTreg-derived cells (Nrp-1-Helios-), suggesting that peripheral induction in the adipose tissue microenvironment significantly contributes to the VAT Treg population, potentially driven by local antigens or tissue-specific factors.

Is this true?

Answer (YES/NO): NO